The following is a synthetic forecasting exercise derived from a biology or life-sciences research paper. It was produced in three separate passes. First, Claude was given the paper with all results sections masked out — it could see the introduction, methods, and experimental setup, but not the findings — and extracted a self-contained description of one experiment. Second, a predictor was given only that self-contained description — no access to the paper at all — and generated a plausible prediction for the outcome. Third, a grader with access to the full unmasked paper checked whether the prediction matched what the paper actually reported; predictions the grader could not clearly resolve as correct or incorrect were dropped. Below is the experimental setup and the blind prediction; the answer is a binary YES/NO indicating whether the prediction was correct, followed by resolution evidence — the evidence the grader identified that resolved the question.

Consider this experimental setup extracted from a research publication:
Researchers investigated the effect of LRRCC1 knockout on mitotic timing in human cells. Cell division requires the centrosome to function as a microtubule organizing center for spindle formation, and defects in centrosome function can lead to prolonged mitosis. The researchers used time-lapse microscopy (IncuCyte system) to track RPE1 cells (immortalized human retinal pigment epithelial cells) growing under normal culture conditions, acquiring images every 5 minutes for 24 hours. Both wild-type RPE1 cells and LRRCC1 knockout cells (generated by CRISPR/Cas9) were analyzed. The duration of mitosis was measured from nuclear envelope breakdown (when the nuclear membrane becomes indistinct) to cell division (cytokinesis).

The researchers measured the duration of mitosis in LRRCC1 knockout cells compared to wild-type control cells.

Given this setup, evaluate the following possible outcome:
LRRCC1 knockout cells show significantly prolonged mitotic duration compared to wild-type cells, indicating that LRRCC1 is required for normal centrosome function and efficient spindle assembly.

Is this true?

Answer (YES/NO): NO